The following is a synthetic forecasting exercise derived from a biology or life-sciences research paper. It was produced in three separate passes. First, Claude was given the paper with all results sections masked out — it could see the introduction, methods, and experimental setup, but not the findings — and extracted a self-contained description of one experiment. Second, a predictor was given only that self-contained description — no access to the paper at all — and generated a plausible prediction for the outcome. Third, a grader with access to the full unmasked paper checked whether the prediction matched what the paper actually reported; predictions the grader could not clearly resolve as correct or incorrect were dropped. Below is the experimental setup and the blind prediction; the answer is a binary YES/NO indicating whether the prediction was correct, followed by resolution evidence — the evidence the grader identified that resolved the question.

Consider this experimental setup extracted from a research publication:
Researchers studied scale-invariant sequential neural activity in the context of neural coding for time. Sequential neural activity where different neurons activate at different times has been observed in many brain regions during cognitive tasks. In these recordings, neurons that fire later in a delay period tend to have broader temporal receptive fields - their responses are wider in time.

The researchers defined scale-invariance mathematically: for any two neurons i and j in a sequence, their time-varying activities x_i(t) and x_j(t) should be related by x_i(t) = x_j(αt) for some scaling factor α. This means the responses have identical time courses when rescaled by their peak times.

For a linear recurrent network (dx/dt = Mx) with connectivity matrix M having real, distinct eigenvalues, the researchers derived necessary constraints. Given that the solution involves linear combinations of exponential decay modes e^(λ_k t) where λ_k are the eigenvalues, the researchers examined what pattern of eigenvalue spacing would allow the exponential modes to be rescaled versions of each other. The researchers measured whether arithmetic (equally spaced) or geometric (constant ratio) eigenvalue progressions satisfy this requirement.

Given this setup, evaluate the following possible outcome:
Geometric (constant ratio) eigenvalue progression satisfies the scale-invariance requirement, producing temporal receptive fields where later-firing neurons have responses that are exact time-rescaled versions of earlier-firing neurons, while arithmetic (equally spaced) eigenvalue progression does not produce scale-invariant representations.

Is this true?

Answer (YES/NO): YES